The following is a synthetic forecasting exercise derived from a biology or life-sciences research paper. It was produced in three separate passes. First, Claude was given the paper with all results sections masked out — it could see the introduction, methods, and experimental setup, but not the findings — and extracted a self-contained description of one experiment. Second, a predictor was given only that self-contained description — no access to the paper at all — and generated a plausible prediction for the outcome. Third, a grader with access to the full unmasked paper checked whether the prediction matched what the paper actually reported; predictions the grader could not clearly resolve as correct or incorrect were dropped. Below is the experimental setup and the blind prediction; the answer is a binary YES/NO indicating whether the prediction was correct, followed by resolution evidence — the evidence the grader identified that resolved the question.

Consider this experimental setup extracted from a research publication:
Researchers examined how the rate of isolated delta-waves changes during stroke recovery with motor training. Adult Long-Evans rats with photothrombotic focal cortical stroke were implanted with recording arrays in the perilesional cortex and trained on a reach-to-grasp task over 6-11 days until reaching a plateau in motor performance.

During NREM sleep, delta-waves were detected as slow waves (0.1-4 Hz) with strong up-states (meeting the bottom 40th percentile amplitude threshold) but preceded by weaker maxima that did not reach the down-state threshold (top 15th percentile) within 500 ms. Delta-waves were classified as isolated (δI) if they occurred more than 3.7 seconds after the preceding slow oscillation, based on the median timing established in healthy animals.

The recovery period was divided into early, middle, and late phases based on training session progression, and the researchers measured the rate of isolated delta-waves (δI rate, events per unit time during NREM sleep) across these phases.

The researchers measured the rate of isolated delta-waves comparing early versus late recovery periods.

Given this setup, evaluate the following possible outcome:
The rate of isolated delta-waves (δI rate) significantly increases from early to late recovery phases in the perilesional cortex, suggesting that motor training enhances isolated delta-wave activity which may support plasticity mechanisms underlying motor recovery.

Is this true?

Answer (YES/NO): NO